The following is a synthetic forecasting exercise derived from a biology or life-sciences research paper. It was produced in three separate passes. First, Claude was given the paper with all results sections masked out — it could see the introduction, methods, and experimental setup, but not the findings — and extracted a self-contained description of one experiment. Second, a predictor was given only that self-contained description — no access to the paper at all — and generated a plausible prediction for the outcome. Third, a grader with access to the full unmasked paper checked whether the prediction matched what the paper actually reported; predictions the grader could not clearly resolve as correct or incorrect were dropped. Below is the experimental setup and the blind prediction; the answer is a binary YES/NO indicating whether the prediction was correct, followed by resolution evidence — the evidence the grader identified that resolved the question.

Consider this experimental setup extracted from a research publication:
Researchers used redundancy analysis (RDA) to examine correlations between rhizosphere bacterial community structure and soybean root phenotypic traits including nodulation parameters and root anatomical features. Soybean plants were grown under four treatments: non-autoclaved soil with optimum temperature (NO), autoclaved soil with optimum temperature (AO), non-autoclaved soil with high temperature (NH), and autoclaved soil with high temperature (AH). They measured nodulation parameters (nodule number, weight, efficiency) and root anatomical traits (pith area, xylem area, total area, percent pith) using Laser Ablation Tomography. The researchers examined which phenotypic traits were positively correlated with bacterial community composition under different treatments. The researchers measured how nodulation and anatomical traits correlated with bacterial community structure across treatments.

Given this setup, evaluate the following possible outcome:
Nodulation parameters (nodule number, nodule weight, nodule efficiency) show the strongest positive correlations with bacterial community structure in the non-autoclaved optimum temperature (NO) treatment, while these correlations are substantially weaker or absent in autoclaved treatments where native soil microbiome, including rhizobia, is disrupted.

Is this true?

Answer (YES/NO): YES